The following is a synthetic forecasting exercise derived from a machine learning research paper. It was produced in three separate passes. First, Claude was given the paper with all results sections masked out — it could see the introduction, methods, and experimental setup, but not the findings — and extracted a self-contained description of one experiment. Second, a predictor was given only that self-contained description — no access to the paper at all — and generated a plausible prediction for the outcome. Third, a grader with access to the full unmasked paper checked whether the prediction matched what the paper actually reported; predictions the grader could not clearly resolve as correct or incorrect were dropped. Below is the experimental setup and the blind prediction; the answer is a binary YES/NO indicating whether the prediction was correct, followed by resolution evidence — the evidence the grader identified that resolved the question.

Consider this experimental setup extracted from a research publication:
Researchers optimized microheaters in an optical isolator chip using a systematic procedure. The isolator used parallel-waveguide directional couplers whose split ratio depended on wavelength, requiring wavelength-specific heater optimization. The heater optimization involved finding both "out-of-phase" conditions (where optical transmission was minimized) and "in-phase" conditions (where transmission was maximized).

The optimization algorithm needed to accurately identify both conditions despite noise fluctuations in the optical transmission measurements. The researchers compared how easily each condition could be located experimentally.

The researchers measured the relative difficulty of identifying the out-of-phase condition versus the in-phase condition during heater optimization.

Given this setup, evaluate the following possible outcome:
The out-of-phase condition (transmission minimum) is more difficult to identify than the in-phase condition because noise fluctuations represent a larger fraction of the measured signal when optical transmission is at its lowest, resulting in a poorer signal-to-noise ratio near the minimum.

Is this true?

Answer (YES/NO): NO